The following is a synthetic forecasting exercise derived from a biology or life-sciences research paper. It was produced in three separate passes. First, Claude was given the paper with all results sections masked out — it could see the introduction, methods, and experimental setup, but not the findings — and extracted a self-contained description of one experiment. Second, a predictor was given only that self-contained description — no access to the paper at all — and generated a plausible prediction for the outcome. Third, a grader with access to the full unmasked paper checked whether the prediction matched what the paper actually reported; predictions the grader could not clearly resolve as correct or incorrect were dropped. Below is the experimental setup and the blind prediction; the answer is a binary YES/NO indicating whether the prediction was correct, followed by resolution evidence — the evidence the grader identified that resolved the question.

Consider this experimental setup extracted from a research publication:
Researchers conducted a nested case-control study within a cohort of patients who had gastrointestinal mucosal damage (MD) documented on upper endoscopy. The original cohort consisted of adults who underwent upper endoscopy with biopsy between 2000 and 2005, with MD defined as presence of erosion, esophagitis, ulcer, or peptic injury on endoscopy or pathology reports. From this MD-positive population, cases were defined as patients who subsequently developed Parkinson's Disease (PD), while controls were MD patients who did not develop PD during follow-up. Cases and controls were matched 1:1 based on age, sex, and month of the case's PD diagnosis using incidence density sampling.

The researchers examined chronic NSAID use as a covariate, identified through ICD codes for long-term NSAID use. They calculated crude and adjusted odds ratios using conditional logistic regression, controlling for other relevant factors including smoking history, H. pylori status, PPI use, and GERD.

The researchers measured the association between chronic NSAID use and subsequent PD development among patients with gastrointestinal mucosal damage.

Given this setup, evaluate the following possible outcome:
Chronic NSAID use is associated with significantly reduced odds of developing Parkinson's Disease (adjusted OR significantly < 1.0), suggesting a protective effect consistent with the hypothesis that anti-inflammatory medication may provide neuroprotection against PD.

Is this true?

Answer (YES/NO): NO